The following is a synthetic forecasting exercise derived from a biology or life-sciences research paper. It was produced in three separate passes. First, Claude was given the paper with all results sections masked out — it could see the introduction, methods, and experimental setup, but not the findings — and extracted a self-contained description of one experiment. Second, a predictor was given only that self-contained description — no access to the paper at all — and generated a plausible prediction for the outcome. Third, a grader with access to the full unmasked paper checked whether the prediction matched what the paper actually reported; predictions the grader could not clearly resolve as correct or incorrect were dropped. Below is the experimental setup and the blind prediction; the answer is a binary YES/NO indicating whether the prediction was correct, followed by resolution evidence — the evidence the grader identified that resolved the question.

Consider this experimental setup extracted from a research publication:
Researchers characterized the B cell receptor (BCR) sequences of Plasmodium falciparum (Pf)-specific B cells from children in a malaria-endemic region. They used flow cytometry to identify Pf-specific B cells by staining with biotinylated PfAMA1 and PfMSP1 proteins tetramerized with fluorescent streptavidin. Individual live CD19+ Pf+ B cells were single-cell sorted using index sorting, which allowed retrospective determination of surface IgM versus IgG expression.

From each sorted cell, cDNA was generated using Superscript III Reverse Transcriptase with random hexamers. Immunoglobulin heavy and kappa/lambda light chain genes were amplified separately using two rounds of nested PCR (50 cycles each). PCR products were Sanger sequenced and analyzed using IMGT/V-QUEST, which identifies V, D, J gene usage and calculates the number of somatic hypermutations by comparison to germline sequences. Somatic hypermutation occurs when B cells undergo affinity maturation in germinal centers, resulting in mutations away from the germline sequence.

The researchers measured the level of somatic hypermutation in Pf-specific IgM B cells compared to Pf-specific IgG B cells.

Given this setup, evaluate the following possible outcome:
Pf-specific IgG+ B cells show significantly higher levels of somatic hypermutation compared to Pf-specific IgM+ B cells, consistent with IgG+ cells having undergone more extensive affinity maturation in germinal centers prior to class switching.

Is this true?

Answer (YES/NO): YES